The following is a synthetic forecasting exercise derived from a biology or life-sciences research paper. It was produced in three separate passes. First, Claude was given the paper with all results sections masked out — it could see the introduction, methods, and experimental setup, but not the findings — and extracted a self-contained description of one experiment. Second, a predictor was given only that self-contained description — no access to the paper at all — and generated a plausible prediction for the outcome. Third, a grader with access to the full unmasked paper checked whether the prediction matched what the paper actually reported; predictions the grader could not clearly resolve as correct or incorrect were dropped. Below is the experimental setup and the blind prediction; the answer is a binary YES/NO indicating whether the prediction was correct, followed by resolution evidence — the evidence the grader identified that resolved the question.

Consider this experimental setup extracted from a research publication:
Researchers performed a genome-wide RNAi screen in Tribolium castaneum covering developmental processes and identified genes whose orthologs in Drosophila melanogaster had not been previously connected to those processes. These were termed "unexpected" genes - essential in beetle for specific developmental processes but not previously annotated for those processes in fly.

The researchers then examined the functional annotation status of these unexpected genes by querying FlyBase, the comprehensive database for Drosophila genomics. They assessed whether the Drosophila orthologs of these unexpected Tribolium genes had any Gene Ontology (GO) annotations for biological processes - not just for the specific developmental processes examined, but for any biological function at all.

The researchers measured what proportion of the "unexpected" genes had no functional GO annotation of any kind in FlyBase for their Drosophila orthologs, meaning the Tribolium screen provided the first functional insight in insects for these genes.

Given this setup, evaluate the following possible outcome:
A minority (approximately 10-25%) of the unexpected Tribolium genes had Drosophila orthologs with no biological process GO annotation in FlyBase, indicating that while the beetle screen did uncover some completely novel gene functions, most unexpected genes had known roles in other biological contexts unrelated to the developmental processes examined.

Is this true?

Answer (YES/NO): NO